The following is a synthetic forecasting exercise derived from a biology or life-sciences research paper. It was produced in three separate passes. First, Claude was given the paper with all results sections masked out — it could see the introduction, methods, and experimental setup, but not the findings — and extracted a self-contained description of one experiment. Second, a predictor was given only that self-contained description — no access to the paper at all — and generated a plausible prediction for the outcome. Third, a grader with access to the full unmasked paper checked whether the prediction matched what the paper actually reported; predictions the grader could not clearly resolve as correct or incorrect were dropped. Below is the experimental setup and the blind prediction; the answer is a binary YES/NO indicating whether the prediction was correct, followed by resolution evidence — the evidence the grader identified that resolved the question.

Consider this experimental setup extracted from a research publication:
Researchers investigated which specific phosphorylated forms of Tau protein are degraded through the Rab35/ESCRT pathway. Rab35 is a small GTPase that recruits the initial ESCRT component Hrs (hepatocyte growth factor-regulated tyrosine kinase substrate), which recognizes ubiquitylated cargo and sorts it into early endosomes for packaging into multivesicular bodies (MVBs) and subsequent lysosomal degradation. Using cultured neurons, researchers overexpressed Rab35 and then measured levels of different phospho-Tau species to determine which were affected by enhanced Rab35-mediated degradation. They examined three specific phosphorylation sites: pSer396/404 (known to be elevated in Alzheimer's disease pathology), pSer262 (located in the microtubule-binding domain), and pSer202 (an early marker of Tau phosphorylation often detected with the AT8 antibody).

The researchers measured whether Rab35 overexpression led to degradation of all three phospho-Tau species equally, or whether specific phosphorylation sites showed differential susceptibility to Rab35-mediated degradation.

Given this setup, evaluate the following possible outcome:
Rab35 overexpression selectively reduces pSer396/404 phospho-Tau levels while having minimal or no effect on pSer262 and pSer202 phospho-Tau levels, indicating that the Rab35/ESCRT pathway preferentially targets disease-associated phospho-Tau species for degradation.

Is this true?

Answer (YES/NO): NO